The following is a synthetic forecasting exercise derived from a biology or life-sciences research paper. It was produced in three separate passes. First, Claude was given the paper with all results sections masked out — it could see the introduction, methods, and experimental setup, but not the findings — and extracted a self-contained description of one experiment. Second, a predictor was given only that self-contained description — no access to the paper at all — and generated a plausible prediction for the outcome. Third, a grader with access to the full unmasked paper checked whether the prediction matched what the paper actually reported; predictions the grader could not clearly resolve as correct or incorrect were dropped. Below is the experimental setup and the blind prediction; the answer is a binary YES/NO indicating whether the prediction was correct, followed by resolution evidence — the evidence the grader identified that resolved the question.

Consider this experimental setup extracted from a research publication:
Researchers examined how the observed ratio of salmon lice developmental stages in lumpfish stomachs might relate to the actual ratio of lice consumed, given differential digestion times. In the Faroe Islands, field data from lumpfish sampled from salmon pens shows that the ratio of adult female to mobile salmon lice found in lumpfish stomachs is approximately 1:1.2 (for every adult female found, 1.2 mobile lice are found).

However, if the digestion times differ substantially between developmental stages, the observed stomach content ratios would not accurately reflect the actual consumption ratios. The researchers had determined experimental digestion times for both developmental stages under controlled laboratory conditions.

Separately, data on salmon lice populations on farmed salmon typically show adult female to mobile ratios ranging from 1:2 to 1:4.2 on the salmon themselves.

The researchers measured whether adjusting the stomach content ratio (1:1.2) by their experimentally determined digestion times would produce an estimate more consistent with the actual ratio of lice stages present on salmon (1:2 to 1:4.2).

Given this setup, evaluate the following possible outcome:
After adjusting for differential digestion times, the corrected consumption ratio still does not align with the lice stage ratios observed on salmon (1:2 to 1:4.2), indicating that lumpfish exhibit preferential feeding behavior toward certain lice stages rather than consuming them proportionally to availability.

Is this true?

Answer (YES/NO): NO